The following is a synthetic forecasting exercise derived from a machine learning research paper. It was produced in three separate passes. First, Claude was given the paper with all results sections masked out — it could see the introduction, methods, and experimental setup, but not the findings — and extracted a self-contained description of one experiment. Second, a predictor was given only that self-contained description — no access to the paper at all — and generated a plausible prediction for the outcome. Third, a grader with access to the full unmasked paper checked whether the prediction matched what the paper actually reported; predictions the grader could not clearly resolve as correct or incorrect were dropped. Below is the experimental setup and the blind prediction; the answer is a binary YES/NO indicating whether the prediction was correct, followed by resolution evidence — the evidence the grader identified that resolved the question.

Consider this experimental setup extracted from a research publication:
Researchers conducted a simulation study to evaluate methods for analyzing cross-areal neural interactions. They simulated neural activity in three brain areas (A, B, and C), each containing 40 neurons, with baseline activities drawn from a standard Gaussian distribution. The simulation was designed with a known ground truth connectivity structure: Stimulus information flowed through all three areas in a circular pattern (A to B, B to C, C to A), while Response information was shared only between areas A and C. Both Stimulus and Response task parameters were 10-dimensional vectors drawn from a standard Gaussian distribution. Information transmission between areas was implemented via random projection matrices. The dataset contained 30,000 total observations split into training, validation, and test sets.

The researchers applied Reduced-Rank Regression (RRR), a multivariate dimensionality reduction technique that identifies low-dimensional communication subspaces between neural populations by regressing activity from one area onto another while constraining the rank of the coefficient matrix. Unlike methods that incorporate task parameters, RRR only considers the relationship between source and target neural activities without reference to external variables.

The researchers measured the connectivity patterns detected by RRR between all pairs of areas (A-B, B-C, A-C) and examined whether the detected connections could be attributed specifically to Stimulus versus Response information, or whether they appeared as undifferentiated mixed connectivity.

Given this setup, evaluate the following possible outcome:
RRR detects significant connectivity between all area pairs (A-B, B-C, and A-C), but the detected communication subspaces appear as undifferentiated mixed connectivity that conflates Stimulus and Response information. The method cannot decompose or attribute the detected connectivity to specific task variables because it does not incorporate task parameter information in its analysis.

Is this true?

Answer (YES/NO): YES